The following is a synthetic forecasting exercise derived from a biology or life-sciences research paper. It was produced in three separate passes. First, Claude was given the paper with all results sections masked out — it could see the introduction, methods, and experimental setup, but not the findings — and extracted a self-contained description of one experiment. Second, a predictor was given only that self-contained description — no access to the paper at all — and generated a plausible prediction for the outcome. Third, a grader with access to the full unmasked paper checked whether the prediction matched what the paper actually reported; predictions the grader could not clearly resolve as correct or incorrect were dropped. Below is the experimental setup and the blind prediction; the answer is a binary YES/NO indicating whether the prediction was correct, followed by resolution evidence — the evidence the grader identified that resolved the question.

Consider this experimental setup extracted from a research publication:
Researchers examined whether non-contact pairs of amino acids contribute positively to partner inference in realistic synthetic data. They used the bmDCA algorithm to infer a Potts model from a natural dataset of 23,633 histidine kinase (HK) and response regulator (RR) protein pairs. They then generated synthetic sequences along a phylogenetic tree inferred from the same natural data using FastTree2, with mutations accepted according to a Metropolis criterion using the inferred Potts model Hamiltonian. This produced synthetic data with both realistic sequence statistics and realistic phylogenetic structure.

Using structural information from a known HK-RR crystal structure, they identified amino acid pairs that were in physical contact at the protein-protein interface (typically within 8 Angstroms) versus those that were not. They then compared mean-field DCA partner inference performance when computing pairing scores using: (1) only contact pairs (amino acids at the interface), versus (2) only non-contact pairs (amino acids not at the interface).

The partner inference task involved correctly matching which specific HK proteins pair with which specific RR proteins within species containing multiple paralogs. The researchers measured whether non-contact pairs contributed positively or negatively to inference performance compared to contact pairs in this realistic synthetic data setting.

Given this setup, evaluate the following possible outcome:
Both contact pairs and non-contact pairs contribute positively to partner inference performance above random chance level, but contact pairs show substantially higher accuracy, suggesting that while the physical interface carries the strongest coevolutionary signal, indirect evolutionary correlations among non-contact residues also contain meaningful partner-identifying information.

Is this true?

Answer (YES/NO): NO